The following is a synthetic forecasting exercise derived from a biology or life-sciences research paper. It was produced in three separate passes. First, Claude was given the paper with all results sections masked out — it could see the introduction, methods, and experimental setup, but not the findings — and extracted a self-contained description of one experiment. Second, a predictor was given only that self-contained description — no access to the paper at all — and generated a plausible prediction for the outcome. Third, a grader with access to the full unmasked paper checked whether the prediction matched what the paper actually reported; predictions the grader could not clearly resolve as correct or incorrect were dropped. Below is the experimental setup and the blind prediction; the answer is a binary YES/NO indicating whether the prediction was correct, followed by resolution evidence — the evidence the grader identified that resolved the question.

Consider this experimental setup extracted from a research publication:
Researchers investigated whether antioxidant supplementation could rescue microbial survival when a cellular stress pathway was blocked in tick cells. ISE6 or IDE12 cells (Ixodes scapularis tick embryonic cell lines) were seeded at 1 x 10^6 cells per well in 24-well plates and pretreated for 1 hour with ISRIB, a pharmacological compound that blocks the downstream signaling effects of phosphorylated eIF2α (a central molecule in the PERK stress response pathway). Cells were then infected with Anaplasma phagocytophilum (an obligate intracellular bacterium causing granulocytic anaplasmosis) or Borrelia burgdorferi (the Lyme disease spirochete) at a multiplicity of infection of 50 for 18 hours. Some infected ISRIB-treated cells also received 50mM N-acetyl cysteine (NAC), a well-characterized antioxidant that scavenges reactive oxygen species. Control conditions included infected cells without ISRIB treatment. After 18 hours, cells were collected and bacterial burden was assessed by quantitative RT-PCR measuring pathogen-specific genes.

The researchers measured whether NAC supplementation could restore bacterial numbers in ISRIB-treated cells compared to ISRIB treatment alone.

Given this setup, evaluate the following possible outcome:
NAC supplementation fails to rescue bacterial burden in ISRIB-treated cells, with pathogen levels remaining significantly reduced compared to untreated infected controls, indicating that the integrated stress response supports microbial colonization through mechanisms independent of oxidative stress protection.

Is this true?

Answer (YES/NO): NO